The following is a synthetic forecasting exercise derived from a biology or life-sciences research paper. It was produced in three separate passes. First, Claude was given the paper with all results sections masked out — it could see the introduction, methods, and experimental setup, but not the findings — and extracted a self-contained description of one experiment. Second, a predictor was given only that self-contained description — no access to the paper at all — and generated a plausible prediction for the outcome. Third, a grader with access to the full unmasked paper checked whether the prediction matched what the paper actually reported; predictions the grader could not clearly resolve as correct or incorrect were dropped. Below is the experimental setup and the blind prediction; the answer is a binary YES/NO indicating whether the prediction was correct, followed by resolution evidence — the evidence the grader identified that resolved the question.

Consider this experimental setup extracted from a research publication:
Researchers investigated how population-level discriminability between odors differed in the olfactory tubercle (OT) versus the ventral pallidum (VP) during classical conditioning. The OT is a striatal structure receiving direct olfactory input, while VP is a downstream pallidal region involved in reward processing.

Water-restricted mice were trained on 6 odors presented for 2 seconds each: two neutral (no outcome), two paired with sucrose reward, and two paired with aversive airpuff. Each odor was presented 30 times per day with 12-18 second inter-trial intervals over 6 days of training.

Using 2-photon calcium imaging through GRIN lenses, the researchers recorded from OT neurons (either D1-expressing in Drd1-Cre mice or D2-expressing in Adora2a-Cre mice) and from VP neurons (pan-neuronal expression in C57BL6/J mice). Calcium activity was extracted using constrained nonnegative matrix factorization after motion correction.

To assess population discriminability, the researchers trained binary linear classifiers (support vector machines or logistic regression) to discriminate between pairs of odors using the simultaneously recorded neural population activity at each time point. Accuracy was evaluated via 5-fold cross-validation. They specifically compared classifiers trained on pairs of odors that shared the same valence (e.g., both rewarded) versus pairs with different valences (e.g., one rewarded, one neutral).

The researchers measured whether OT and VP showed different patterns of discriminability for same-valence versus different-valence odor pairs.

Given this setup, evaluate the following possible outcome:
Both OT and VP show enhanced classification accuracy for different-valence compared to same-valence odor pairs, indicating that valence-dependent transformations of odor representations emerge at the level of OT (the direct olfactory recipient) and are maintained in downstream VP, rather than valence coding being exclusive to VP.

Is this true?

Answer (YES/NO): NO